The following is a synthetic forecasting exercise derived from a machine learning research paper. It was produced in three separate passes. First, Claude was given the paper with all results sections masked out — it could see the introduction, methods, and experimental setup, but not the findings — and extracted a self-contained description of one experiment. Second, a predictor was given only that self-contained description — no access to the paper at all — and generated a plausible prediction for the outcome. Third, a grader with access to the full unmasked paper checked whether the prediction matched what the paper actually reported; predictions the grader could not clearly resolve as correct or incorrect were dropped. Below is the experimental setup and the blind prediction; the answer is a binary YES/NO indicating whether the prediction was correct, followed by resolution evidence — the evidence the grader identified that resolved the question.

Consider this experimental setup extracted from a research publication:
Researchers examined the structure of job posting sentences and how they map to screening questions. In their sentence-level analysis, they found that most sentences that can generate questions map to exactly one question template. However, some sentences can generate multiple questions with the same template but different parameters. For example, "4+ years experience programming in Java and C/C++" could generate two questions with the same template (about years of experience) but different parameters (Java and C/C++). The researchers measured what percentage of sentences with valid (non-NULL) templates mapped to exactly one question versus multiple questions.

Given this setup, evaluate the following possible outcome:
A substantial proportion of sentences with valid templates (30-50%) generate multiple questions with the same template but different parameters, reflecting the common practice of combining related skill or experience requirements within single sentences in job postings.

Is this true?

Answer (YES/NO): NO